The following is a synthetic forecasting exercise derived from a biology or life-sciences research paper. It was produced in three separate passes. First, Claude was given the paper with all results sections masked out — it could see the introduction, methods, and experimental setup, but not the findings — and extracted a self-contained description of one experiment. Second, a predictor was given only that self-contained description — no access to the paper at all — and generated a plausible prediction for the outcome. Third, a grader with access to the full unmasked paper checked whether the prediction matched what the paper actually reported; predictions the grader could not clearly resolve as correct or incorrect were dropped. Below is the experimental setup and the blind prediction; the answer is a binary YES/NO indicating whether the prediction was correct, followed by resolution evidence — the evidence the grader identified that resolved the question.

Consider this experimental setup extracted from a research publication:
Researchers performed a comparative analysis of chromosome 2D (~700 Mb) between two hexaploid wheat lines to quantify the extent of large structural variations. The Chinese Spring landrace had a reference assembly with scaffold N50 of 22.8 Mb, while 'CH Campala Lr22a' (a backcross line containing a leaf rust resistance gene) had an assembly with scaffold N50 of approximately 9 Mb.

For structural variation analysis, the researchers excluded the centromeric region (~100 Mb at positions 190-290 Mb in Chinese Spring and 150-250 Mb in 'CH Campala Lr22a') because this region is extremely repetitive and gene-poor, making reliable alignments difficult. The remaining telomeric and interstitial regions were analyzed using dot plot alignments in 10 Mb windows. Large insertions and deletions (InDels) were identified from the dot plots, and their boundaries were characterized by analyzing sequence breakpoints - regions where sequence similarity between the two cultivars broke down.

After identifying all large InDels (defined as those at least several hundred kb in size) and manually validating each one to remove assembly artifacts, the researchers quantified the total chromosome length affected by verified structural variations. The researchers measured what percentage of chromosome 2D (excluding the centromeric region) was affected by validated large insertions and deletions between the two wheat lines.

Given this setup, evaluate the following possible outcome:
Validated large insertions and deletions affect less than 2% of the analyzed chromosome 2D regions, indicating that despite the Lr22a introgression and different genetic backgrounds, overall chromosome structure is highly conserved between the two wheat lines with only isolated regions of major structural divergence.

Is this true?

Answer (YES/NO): YES